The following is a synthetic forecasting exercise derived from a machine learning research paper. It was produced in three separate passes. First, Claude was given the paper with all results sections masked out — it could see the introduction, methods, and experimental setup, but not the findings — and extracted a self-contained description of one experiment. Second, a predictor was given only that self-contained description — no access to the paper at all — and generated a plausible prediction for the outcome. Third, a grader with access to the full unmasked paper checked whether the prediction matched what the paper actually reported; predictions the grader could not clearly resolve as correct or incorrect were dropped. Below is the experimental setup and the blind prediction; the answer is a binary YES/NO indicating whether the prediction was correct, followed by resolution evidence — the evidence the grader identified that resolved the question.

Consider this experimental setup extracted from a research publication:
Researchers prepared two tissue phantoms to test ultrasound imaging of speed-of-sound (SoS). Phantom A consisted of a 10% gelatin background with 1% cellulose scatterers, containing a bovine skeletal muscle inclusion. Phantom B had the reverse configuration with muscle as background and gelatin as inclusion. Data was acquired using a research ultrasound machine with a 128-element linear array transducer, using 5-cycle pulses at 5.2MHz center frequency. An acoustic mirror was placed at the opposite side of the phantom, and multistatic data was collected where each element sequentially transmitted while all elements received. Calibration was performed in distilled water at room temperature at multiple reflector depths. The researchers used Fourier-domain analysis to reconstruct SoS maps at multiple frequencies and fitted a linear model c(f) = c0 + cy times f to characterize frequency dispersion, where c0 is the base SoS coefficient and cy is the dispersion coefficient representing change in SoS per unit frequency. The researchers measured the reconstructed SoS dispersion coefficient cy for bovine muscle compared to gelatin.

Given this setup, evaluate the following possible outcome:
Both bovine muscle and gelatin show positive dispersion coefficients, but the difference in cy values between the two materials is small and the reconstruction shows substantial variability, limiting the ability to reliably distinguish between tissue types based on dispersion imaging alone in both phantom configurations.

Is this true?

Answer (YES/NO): NO